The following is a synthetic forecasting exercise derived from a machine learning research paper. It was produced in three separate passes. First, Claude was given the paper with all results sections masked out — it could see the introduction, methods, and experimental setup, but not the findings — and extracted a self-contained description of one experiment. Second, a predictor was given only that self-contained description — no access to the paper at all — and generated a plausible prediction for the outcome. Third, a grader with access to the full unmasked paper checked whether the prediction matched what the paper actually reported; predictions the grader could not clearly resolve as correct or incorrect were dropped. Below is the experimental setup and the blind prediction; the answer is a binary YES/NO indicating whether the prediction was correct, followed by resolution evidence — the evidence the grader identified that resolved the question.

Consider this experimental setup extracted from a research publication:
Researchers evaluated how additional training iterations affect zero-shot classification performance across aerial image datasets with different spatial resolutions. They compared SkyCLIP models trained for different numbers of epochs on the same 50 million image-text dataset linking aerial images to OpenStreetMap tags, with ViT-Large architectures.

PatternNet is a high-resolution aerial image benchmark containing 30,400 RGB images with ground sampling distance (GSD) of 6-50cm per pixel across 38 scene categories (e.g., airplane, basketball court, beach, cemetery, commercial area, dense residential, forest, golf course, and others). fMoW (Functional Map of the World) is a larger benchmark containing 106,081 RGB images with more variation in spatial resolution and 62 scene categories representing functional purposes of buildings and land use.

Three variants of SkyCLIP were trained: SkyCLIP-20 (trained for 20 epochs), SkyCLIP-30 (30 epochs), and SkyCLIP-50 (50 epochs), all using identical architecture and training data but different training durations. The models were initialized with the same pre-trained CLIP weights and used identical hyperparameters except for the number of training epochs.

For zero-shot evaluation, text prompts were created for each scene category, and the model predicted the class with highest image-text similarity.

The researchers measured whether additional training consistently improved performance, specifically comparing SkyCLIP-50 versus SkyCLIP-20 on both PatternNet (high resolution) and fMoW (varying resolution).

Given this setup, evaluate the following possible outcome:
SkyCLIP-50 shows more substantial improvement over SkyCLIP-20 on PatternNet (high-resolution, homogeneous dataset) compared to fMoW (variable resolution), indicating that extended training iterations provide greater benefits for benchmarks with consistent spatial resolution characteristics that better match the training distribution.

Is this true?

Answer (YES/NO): NO